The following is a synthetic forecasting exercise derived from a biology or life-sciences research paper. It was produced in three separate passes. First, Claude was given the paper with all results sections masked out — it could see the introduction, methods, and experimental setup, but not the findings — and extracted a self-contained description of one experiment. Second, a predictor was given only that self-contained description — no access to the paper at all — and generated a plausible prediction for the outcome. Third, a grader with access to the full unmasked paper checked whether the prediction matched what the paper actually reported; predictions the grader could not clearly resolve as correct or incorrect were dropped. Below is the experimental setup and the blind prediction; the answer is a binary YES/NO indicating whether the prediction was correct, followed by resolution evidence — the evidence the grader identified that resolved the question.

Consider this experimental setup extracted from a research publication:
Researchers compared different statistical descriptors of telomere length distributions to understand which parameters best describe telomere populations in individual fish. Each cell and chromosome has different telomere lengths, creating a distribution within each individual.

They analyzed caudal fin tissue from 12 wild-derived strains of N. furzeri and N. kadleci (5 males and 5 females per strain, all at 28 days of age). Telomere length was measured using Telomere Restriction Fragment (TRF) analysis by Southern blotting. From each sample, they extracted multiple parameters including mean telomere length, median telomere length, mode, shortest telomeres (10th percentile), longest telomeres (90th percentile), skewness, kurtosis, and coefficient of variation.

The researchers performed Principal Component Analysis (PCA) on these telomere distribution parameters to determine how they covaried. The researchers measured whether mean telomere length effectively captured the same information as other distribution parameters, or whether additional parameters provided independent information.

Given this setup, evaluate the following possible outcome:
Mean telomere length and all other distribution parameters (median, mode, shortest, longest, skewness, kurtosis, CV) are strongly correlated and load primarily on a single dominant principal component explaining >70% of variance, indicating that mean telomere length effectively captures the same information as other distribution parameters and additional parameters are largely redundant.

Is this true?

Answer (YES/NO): NO